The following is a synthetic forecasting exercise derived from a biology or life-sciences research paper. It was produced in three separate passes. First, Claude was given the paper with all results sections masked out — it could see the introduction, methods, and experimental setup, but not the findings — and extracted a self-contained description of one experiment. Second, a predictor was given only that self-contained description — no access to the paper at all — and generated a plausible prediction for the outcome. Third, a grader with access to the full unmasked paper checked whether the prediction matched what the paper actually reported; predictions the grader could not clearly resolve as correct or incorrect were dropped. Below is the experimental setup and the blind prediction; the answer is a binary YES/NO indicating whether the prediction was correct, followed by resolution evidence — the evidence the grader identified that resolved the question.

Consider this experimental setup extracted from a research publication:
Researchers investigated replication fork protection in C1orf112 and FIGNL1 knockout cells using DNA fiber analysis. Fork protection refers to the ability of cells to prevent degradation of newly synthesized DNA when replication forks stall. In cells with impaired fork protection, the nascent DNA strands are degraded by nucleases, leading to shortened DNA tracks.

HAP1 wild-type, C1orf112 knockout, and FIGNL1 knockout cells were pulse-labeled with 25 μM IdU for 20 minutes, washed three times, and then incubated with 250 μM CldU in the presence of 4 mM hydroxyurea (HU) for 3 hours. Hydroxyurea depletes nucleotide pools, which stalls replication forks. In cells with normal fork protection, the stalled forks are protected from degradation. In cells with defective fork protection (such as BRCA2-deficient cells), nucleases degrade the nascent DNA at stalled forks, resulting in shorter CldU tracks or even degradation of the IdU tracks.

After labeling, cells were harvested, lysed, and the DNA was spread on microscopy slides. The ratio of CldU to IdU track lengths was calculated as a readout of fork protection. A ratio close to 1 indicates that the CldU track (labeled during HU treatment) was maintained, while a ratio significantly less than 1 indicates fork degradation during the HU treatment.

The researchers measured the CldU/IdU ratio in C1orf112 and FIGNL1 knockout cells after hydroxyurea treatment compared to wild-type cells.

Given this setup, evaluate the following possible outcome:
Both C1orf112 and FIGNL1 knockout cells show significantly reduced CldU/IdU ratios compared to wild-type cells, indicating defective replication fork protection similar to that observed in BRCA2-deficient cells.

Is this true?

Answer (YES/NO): YES